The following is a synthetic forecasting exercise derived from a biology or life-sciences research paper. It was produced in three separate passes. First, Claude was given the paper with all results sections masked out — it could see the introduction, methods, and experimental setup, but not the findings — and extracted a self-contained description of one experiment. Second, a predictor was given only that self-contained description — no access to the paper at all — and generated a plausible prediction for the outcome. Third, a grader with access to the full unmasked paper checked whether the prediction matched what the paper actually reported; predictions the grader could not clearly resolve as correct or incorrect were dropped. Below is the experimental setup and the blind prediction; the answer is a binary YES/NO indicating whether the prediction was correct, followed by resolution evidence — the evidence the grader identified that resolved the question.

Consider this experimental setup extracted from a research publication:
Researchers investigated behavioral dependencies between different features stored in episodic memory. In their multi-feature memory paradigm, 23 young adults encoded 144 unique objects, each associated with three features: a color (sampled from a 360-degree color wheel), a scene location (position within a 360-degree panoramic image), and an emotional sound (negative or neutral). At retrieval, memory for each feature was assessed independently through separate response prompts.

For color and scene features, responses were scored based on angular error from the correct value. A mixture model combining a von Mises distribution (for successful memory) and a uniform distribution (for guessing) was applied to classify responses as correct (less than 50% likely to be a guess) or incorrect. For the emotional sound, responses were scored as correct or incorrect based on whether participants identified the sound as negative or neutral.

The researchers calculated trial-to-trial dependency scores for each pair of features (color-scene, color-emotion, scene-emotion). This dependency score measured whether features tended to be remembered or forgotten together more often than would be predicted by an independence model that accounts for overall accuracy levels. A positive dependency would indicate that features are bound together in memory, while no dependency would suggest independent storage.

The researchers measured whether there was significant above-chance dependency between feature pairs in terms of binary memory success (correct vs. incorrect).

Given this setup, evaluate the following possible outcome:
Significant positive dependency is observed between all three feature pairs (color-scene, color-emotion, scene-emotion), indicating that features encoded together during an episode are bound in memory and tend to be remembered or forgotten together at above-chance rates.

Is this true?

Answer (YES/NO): YES